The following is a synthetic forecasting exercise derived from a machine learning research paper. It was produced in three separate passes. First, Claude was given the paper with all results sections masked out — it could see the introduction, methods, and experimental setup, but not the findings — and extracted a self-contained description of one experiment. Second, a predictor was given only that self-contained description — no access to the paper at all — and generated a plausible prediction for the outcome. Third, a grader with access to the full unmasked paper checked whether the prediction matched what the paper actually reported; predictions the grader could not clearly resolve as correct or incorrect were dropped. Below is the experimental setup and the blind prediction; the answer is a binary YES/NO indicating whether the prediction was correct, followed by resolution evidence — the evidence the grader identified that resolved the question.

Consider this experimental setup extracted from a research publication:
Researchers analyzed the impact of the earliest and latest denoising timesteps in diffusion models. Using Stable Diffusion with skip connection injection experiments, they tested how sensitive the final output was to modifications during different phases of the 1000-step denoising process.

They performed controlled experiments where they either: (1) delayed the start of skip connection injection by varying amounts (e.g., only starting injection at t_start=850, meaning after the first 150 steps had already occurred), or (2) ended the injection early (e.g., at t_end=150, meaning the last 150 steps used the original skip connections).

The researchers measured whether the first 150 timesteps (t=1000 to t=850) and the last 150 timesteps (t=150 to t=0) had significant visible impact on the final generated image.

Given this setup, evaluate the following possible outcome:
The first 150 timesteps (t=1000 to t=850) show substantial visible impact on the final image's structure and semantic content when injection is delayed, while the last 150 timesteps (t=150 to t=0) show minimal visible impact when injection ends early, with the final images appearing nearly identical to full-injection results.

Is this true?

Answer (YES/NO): NO